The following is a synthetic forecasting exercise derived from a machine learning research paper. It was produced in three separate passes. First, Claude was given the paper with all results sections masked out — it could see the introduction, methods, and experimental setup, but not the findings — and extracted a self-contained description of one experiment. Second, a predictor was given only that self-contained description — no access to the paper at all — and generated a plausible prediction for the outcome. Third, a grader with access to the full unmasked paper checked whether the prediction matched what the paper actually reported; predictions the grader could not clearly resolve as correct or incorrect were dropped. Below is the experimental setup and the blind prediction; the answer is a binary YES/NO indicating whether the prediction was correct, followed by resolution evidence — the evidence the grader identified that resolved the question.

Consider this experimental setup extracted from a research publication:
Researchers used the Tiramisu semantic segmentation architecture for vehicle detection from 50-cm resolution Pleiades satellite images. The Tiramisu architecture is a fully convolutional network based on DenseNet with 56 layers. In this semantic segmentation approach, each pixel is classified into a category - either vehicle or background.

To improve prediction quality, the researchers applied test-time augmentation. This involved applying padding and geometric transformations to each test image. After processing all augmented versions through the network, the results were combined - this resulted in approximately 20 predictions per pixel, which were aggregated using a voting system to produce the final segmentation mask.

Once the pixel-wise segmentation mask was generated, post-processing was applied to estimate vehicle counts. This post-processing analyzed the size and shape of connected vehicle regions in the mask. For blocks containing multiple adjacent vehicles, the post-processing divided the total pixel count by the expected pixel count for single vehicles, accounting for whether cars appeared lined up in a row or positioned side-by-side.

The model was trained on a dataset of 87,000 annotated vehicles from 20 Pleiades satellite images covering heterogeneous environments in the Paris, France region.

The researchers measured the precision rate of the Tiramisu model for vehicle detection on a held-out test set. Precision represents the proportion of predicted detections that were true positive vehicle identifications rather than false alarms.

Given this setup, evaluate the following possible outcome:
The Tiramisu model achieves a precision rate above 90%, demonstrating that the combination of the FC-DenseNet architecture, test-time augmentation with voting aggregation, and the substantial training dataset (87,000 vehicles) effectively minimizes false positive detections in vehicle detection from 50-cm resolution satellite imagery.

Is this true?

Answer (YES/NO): NO